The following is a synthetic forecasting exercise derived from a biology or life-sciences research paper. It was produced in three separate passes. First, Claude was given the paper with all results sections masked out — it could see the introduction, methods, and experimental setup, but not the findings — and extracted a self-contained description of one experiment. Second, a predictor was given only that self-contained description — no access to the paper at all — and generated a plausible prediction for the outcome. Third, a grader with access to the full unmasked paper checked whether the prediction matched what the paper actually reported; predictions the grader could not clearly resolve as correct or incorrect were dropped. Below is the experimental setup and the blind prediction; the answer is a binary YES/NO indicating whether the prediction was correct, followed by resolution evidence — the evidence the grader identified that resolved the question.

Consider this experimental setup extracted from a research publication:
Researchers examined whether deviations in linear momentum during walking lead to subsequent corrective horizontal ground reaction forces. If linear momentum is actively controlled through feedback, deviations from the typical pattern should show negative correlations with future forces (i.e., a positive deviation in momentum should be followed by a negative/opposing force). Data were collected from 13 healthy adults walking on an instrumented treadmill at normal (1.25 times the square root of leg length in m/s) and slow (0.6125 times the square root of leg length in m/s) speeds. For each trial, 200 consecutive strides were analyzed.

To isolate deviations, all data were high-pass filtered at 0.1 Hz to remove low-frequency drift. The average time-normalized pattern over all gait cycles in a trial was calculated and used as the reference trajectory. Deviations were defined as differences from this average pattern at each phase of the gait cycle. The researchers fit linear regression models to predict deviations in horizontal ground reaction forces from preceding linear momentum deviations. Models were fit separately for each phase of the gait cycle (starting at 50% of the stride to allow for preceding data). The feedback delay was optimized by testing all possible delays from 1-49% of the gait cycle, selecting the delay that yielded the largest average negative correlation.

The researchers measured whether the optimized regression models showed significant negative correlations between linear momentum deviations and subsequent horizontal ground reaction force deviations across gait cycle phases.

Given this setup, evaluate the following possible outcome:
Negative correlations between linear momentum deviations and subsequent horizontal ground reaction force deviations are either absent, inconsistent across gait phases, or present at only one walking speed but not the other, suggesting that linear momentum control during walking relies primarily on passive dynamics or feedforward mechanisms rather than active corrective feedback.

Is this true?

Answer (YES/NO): NO